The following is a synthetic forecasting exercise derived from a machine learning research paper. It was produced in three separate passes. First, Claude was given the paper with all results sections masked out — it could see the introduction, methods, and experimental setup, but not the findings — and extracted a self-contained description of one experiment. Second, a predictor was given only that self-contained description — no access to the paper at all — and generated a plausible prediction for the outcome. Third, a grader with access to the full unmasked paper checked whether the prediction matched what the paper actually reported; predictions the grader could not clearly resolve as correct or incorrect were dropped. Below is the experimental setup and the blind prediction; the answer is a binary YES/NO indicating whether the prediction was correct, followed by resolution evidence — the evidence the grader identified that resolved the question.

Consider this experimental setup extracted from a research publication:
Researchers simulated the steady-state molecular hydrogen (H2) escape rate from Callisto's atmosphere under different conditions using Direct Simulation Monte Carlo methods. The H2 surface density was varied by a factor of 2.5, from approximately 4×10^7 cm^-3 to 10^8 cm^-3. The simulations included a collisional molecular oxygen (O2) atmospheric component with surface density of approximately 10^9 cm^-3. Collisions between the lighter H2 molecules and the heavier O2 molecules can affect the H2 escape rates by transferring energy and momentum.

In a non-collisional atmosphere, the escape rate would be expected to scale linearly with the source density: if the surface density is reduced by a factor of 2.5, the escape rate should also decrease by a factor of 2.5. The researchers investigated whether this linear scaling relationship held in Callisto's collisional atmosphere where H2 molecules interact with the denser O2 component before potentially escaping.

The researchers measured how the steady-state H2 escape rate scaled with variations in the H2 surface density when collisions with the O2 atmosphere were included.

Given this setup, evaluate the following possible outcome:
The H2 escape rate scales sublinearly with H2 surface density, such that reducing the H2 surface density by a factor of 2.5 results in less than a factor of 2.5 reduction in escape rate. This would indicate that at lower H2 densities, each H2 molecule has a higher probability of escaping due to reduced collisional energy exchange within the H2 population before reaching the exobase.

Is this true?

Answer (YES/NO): YES